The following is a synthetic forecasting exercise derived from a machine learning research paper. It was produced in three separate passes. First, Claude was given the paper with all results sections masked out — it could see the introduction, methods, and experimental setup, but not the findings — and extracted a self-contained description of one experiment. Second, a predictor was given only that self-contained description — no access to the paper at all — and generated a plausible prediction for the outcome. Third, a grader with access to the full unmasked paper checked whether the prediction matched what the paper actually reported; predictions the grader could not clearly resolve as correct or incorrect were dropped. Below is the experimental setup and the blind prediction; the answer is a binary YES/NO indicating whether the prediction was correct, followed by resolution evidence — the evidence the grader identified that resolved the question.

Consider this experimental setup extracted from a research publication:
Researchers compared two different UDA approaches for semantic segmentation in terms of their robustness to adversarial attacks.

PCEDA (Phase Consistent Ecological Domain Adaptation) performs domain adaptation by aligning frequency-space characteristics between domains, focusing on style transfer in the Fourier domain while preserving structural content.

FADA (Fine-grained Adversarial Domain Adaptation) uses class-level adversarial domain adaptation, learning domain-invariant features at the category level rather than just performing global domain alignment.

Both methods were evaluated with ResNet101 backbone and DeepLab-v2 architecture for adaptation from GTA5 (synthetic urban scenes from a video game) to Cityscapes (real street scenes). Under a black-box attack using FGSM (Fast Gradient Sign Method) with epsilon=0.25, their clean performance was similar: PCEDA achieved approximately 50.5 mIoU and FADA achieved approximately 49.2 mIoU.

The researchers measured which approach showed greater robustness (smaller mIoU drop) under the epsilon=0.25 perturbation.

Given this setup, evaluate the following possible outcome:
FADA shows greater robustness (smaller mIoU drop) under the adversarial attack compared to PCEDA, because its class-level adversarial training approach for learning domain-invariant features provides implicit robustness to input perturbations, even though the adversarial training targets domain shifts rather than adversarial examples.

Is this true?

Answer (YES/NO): NO